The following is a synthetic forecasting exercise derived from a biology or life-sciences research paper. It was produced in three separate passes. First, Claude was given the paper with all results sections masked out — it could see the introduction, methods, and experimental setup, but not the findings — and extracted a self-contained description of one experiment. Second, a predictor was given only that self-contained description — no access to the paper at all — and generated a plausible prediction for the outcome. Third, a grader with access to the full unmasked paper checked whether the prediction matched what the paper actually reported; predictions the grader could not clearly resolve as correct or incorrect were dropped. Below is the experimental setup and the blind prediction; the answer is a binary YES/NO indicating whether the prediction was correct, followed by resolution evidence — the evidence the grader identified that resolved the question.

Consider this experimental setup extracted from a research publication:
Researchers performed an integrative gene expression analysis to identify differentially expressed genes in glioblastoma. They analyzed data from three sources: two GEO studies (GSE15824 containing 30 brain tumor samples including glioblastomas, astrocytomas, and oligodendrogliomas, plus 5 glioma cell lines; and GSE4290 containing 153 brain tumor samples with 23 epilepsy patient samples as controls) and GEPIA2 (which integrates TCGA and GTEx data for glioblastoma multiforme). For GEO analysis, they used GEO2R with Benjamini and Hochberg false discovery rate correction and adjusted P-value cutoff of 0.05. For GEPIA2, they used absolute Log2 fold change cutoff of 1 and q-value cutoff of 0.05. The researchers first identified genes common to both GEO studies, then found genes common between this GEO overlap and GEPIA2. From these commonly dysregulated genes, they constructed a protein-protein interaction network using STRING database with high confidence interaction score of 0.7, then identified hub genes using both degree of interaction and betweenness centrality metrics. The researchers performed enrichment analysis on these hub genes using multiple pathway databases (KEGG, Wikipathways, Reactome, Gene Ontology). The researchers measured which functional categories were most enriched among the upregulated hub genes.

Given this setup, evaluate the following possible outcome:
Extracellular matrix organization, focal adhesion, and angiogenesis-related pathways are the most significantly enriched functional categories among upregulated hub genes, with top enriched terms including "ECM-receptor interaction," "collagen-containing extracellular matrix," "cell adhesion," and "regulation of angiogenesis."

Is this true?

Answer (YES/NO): NO